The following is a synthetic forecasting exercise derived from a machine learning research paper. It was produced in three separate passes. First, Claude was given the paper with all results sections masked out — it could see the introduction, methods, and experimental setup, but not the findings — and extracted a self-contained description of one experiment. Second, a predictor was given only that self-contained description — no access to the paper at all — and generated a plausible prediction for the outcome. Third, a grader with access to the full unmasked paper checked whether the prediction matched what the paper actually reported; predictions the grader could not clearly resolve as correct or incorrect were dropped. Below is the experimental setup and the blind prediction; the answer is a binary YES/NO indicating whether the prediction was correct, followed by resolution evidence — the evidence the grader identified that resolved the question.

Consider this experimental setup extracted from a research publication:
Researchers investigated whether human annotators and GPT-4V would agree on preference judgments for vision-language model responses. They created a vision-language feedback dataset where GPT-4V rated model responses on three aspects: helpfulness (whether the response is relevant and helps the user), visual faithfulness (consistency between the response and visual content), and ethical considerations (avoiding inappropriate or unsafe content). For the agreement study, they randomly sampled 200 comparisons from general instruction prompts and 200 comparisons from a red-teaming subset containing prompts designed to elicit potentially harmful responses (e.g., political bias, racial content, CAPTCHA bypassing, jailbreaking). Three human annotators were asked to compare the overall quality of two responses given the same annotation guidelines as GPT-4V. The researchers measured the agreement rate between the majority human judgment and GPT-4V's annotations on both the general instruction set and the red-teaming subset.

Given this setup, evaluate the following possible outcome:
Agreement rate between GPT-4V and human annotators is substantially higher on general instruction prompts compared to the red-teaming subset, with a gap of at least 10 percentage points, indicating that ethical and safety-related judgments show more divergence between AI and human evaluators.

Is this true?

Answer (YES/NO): NO